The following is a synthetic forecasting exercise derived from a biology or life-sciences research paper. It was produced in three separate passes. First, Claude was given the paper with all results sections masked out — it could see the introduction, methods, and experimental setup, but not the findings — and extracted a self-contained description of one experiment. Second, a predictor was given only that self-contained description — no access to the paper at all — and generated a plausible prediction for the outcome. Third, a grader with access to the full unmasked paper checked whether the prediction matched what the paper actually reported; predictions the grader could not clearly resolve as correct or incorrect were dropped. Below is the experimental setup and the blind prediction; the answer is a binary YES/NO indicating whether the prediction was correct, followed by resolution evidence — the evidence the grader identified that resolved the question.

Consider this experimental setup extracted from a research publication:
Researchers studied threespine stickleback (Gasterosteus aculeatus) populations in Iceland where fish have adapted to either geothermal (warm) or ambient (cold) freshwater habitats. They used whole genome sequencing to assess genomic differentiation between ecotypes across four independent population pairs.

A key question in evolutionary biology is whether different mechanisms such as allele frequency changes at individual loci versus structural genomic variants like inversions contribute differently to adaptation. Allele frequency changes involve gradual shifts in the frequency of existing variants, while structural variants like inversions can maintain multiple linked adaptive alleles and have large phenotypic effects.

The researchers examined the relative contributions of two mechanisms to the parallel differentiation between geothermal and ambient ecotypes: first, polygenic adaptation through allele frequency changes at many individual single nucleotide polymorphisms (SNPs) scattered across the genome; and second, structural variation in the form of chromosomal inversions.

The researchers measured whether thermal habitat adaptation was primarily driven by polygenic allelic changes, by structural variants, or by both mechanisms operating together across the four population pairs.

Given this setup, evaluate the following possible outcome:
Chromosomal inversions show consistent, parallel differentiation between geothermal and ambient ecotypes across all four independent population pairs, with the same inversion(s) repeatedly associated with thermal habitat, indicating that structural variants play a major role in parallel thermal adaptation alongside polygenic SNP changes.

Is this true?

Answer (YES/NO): YES